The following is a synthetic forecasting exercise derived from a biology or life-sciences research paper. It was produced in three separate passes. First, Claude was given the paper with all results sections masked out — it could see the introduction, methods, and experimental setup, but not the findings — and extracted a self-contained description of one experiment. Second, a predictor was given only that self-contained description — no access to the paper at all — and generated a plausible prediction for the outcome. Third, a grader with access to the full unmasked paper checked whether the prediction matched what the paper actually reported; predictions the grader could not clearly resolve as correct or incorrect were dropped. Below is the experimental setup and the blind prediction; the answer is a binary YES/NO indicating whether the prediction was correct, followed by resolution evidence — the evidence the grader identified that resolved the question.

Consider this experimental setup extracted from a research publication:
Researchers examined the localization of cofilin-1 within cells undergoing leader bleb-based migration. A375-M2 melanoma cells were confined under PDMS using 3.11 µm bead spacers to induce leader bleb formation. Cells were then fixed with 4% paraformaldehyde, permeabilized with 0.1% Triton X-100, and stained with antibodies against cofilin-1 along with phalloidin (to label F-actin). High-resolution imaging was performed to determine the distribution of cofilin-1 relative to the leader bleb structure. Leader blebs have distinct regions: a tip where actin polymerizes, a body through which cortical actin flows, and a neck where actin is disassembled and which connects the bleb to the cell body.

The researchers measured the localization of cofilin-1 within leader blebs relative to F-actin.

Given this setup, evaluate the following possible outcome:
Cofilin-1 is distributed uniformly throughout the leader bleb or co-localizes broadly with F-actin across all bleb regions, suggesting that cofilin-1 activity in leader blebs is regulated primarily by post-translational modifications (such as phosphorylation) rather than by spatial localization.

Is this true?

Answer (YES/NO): NO